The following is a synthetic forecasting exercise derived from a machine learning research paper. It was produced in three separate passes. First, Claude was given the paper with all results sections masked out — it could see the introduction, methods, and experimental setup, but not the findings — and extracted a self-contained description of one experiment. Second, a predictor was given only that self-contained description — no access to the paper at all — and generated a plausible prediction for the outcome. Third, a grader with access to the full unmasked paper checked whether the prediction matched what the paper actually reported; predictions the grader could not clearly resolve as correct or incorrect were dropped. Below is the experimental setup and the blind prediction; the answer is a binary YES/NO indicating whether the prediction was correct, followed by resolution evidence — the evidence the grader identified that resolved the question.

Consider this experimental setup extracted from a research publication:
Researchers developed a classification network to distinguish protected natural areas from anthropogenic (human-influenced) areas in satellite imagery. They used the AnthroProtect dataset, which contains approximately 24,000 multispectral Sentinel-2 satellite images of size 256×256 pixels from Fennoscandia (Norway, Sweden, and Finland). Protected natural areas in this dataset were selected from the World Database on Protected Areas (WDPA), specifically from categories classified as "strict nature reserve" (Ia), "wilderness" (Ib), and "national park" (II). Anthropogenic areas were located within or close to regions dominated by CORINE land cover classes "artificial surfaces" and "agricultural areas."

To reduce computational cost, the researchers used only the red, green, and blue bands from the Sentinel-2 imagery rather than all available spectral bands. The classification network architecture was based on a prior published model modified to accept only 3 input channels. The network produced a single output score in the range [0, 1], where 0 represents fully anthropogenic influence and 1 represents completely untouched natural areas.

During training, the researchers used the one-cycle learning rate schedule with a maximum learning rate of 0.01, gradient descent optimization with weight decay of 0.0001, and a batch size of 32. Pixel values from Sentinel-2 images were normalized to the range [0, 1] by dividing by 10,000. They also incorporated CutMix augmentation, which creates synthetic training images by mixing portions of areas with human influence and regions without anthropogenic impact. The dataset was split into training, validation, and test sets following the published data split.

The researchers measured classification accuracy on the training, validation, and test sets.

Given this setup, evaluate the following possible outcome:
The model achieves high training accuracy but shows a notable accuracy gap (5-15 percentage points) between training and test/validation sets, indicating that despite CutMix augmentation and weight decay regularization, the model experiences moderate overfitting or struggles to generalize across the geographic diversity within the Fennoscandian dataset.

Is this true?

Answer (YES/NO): NO